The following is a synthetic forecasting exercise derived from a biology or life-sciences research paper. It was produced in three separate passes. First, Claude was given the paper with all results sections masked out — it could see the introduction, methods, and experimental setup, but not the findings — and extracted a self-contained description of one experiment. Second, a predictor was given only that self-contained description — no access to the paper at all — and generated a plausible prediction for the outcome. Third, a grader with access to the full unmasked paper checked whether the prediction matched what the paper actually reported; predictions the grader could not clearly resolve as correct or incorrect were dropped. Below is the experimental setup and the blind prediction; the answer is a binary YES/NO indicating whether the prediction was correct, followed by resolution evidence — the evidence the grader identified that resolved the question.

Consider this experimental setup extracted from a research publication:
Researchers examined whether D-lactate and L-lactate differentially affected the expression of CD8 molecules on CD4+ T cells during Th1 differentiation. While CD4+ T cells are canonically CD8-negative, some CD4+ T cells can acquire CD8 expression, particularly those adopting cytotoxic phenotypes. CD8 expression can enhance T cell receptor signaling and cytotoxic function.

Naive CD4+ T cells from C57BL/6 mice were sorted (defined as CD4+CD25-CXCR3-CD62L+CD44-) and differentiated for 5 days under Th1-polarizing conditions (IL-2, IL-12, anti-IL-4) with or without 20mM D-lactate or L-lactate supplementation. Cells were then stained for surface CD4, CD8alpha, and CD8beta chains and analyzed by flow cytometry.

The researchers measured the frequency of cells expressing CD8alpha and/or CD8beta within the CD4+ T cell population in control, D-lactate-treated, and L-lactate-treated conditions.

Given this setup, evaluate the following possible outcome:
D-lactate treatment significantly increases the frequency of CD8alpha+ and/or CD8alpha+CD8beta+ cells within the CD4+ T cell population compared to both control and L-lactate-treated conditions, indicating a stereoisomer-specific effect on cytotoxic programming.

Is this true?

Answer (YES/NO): NO